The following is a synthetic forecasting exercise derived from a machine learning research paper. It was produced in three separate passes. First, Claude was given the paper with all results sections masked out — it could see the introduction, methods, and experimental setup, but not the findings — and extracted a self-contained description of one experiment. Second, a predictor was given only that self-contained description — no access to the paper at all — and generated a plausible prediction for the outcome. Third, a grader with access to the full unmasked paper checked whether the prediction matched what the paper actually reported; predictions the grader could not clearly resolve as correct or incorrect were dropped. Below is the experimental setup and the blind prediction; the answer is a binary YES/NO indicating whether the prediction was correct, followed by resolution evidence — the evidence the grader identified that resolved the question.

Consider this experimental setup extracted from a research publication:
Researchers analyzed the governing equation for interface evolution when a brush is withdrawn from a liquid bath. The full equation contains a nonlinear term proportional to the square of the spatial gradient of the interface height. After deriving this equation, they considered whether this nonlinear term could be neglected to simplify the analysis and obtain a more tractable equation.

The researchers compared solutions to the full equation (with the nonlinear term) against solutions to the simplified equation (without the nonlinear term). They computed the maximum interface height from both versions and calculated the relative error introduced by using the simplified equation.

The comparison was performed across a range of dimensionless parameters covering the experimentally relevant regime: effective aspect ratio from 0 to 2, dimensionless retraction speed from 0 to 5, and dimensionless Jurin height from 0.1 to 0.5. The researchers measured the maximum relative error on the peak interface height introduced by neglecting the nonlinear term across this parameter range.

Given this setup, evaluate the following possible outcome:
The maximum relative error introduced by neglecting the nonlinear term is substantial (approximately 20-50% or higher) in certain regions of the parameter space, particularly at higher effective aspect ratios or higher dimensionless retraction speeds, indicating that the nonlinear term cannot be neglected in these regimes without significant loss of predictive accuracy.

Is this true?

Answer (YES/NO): NO